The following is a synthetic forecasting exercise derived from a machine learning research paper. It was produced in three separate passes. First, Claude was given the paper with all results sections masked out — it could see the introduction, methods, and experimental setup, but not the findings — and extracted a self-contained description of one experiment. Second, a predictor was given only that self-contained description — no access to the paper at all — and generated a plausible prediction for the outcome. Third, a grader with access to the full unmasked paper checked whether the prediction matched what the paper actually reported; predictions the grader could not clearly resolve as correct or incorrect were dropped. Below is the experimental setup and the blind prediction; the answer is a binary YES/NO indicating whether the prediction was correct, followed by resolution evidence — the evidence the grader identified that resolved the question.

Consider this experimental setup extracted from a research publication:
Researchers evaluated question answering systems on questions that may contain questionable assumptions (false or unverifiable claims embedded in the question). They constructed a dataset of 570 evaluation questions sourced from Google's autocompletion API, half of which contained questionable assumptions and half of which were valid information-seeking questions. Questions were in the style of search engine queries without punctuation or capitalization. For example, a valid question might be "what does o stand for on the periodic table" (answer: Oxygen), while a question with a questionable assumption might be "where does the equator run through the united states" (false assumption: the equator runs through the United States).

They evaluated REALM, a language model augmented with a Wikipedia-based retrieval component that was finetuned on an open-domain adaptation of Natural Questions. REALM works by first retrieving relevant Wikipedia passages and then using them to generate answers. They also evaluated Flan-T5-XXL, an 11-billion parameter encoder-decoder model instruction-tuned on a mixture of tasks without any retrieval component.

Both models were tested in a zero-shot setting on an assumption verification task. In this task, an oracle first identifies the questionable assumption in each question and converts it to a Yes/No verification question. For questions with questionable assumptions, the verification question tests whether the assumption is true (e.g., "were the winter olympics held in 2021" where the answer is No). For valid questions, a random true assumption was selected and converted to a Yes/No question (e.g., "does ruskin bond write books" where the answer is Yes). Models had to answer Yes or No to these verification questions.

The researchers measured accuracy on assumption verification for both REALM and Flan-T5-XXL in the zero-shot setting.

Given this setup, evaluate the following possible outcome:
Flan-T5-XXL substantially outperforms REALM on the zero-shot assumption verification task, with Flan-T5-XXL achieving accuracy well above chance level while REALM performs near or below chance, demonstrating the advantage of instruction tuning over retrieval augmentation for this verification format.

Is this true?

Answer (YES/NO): YES